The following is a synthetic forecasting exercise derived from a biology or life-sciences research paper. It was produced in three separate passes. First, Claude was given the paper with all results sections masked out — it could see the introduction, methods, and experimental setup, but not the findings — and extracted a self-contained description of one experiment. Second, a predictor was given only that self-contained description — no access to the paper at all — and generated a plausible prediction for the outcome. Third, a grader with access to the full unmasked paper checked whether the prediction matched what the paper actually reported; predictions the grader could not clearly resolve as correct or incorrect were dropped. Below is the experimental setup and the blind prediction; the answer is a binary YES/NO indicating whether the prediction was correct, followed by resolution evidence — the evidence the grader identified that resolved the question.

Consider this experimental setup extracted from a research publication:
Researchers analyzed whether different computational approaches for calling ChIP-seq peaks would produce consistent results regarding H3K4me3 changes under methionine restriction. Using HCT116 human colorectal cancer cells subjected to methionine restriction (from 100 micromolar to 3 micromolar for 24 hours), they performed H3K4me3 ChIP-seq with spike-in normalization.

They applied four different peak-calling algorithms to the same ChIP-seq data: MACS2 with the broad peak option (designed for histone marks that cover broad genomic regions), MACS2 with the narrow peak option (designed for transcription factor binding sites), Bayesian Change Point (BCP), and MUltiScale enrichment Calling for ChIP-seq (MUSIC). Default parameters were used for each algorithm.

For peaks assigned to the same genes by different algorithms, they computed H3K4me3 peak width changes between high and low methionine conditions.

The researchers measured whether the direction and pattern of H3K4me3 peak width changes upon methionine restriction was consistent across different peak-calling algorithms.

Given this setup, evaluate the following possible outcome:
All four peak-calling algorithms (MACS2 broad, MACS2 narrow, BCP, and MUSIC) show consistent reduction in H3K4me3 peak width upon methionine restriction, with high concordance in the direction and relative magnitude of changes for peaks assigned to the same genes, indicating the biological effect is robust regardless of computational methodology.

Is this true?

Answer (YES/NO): NO